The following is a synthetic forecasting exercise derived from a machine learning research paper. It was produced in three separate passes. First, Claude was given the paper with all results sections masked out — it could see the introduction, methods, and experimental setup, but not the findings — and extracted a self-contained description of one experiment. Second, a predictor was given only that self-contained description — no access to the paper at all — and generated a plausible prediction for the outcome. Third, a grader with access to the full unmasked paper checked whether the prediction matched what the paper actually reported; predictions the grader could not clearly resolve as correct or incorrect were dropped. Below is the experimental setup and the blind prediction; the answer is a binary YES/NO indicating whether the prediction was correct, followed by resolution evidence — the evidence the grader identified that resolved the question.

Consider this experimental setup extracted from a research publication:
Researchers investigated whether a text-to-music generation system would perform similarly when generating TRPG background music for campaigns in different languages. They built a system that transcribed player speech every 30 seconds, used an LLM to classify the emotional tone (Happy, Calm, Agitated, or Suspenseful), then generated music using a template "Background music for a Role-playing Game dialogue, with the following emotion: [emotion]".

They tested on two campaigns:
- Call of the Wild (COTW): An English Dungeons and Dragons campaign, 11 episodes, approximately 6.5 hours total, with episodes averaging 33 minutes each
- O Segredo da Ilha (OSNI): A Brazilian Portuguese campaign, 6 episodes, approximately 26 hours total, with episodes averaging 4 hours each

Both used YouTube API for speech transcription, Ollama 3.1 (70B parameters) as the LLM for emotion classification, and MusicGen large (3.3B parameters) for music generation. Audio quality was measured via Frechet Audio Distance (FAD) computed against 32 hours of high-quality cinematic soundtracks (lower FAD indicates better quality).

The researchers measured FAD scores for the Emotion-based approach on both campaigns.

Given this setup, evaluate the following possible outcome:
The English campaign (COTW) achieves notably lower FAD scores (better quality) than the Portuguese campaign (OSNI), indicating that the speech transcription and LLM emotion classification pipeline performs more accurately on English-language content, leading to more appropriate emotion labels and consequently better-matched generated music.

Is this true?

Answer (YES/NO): NO